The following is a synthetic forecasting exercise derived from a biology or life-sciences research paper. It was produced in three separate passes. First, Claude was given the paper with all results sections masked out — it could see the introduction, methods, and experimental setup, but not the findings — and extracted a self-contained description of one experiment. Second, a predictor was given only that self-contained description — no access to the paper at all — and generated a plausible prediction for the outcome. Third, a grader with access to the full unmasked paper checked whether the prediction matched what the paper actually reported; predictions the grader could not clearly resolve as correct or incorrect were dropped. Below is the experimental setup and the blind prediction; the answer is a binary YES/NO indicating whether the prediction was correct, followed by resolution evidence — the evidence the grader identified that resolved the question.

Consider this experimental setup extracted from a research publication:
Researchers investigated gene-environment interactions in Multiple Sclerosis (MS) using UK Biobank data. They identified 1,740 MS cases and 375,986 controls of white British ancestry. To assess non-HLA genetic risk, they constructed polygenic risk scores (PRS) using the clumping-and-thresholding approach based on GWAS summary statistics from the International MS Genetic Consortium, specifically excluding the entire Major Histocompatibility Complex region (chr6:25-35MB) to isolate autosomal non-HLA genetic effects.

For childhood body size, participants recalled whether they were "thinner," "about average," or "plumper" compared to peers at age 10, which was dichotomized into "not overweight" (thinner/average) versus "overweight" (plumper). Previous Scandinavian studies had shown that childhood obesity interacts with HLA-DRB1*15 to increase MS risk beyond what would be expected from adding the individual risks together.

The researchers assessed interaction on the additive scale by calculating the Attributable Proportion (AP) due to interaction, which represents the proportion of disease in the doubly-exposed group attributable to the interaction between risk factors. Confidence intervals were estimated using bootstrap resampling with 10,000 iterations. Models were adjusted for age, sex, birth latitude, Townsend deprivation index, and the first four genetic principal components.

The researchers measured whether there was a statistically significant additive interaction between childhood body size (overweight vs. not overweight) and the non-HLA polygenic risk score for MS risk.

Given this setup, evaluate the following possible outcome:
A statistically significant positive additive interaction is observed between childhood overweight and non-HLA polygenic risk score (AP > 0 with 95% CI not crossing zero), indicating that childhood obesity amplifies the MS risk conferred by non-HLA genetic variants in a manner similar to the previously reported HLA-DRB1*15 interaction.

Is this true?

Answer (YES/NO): YES